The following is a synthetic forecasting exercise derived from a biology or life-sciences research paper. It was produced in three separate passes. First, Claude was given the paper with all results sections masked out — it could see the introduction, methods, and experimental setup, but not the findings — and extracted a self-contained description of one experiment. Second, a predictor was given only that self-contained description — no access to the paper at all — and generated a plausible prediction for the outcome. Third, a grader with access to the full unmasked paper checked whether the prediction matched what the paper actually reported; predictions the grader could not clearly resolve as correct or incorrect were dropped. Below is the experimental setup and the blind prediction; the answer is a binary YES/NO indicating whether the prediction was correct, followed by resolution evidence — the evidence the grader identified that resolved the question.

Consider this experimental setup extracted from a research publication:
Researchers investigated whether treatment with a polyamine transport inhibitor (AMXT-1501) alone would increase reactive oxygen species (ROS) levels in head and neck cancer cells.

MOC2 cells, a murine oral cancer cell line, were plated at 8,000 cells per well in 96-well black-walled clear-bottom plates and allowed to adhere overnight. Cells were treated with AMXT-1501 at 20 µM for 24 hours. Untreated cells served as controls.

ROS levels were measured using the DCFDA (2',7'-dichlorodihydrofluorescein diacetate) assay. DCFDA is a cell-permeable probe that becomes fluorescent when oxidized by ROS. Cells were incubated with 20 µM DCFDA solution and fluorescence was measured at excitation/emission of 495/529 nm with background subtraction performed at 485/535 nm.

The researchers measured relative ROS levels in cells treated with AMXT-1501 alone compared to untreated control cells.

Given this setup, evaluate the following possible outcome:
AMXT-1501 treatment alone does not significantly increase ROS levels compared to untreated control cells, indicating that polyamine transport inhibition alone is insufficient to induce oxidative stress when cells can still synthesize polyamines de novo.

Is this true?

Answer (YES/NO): YES